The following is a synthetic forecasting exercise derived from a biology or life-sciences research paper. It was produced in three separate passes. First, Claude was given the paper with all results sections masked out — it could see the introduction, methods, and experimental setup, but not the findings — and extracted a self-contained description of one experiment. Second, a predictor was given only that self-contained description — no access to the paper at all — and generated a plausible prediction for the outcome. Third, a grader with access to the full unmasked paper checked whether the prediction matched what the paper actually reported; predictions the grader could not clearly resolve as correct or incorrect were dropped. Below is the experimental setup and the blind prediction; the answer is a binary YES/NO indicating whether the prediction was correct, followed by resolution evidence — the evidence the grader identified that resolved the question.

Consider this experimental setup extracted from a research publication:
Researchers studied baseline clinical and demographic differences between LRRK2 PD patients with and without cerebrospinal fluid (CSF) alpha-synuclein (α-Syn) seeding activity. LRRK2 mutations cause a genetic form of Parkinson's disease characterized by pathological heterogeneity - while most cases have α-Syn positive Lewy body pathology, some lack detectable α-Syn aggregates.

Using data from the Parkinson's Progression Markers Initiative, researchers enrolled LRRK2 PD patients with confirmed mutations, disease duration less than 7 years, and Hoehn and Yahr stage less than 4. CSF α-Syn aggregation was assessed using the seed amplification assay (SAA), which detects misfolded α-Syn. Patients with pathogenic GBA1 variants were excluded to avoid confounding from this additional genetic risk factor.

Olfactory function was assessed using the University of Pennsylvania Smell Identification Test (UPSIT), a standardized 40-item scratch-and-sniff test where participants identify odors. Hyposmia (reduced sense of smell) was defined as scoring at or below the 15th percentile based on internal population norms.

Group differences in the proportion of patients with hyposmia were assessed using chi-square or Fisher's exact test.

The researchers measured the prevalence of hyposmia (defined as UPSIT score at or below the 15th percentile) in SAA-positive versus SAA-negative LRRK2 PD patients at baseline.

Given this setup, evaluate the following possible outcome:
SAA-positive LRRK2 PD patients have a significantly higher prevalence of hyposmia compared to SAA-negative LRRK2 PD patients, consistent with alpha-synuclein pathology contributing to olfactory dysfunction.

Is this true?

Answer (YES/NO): YES